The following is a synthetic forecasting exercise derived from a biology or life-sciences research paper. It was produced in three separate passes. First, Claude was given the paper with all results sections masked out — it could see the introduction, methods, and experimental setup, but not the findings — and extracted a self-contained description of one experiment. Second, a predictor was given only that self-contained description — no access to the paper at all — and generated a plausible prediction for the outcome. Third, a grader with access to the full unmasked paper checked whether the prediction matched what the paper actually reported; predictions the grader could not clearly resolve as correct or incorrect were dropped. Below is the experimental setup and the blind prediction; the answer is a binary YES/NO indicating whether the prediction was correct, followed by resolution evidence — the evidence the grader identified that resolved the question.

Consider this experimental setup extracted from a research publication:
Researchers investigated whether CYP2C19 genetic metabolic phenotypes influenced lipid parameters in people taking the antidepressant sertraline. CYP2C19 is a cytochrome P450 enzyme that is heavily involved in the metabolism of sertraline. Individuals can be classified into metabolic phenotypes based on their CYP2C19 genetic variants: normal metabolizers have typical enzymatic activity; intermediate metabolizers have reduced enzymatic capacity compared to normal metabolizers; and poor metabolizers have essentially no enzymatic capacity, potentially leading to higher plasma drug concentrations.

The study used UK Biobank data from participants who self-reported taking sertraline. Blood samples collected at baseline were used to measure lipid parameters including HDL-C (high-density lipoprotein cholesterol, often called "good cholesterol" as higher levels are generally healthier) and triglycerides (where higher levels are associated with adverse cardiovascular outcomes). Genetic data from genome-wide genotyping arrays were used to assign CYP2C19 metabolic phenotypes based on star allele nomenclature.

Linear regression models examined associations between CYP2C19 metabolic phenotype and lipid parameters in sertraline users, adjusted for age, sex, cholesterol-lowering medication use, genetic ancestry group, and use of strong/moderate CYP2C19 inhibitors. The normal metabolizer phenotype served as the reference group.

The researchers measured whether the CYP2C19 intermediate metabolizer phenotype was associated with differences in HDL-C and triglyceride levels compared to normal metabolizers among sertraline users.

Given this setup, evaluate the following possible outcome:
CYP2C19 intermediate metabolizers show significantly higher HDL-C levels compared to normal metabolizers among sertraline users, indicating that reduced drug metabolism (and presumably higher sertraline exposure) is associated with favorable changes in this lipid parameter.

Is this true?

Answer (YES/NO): YES